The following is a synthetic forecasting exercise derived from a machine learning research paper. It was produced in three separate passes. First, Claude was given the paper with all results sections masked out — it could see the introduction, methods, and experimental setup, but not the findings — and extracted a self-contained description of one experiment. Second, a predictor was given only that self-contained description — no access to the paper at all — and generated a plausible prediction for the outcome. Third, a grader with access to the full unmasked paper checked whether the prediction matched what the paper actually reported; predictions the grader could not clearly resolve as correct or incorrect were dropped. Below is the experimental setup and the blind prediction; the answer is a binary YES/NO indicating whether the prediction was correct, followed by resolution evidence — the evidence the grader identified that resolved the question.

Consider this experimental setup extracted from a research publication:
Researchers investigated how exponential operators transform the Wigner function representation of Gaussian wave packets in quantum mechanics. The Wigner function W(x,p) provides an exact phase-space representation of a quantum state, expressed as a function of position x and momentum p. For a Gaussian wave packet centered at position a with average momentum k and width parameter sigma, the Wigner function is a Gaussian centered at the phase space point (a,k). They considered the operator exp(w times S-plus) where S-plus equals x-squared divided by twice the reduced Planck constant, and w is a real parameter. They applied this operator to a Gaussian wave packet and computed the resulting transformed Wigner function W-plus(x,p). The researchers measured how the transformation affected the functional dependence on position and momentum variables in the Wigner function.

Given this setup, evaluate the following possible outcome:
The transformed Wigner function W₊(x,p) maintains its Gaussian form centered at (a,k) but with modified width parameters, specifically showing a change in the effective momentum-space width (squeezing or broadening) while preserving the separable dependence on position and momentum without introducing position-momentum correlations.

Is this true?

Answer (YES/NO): NO